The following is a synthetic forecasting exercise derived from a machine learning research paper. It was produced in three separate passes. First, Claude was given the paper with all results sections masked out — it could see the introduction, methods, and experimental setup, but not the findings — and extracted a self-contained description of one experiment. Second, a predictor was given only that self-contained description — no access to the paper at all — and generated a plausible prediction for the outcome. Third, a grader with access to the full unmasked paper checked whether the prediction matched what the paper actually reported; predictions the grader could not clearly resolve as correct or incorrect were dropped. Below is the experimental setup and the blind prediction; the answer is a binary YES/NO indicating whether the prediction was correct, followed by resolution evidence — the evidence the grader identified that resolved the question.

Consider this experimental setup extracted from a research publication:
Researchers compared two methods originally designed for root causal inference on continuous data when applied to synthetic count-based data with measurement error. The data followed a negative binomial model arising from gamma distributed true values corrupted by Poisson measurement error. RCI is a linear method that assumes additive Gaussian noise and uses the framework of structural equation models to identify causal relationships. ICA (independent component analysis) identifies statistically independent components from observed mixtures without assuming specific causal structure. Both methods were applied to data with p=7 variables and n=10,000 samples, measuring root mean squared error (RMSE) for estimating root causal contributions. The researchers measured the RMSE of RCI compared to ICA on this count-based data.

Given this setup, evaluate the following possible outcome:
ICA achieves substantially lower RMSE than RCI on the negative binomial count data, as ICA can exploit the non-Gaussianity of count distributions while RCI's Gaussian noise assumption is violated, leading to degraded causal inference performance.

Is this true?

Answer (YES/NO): NO